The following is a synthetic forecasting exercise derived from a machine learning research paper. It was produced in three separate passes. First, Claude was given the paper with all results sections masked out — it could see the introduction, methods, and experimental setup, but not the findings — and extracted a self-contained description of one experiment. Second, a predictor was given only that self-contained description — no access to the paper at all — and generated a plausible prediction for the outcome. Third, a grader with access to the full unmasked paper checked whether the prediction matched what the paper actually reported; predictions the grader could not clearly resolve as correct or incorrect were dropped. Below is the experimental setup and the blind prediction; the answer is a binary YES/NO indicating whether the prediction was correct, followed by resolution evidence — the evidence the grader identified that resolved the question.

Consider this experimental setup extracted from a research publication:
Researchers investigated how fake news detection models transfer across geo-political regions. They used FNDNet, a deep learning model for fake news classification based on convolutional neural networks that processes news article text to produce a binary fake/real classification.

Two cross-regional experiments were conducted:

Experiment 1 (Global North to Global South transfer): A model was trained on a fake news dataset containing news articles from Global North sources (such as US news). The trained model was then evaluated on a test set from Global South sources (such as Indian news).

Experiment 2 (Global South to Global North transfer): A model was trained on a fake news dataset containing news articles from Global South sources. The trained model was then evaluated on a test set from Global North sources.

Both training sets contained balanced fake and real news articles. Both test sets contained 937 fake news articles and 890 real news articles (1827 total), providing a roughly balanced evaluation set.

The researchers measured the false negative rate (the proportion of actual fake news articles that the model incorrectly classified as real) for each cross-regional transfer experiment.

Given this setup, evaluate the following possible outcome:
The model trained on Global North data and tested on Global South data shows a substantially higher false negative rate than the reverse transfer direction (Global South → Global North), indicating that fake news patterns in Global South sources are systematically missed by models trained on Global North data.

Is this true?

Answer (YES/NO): NO